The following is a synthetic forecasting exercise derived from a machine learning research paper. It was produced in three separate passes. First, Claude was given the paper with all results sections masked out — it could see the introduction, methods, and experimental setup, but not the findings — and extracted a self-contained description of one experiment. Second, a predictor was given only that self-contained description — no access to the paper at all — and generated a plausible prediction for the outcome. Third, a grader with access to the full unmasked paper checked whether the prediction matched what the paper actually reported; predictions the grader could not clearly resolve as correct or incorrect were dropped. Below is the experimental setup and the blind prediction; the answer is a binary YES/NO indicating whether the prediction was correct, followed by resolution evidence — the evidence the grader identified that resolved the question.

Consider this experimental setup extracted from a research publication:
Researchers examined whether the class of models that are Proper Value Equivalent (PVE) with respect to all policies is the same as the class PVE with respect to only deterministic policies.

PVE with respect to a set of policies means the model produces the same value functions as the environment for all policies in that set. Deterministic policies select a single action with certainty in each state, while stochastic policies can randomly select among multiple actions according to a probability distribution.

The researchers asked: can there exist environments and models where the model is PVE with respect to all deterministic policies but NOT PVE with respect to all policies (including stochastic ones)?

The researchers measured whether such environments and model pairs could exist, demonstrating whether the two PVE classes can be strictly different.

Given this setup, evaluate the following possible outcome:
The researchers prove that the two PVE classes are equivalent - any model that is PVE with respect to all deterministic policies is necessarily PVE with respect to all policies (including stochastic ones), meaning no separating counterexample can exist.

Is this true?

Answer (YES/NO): NO